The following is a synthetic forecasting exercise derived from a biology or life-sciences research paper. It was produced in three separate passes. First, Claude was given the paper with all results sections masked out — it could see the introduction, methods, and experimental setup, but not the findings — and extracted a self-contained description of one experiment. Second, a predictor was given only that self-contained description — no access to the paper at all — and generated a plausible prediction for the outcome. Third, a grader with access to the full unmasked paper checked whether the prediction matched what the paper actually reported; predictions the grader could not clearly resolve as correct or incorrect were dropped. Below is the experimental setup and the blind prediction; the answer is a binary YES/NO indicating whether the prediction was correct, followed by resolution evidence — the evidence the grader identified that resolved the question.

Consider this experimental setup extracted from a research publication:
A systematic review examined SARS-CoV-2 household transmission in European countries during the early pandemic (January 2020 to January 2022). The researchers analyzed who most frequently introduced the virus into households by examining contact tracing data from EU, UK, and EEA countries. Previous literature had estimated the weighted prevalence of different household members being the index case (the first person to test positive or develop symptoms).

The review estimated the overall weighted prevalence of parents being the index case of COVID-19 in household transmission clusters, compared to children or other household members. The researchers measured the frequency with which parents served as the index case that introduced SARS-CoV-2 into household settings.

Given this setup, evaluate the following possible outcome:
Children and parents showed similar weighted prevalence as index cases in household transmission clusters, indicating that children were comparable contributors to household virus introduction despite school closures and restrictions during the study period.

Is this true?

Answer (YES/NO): NO